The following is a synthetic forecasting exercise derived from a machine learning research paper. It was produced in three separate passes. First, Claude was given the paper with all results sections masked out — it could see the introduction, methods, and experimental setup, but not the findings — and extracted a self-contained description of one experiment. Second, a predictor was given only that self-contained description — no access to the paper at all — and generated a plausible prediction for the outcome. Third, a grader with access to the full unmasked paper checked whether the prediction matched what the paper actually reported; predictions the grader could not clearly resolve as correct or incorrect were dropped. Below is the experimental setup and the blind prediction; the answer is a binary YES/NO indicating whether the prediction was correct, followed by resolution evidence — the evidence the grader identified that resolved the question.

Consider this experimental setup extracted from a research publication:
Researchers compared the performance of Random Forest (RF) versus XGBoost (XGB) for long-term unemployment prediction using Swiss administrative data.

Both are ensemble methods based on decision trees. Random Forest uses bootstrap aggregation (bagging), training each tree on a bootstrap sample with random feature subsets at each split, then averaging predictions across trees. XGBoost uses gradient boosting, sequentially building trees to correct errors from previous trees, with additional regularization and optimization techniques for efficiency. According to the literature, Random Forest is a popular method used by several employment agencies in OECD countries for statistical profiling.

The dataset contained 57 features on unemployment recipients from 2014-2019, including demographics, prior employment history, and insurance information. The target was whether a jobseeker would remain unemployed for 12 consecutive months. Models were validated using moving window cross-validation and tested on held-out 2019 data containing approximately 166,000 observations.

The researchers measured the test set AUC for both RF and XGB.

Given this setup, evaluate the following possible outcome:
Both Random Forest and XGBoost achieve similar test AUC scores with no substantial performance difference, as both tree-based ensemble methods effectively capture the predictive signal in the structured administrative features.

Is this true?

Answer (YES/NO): NO